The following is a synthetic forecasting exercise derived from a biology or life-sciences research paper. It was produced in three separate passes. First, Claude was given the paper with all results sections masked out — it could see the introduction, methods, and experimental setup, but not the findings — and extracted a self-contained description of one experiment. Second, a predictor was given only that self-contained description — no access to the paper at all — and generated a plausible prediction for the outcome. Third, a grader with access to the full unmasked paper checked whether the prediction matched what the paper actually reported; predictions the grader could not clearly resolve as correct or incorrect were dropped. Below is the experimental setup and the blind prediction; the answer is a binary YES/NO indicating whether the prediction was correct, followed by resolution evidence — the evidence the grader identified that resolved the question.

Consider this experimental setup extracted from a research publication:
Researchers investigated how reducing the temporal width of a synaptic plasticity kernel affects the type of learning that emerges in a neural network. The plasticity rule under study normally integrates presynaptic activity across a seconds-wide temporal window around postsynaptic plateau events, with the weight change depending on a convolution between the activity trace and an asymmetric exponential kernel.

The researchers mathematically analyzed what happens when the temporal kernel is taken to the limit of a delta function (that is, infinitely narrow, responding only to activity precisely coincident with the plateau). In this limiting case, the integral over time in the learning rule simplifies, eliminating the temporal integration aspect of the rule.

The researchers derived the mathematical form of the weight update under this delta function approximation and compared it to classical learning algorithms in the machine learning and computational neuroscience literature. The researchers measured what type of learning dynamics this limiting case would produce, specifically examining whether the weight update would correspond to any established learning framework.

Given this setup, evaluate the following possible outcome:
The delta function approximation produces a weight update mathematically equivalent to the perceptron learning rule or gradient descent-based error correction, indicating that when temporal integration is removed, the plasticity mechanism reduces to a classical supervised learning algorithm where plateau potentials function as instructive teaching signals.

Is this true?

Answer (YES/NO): NO